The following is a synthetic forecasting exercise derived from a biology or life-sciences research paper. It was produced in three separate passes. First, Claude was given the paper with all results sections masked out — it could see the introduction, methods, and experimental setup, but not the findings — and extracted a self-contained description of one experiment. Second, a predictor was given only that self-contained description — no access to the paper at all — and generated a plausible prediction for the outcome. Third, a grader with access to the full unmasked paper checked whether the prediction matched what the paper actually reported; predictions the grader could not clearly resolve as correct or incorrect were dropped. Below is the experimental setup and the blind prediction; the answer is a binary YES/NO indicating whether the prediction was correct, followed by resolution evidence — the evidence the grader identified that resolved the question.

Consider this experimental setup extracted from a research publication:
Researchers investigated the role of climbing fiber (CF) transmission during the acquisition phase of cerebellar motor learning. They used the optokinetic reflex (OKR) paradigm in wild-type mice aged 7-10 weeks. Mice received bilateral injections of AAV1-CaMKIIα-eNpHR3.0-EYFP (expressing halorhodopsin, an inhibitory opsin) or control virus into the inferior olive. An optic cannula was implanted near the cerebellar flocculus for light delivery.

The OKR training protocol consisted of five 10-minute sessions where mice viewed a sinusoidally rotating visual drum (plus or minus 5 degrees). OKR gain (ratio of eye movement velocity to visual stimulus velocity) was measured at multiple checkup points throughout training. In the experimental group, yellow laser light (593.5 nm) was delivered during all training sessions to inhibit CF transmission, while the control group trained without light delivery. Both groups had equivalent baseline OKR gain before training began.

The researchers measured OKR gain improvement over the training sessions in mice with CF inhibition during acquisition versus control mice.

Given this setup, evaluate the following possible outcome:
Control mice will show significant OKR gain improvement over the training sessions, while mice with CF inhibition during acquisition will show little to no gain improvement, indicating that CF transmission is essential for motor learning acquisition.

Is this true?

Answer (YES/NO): YES